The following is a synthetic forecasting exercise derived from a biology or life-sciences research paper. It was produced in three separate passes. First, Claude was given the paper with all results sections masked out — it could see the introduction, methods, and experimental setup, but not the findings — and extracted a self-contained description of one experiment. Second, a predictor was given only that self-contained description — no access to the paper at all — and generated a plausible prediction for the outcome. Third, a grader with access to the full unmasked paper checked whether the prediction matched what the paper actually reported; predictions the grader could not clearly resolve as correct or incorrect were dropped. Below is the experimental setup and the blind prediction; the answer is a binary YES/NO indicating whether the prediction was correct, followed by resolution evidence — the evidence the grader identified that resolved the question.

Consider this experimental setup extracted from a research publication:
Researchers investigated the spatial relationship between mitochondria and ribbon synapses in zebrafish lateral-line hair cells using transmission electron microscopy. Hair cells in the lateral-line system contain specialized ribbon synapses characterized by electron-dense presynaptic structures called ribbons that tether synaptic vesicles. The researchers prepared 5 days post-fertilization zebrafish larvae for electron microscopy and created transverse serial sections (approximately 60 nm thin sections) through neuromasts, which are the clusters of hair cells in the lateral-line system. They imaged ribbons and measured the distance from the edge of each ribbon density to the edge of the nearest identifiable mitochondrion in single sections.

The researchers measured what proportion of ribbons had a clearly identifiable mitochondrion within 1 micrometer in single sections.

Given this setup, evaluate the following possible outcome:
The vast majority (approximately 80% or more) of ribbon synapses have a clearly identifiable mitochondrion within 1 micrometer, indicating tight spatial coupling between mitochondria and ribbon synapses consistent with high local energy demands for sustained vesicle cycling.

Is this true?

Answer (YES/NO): NO